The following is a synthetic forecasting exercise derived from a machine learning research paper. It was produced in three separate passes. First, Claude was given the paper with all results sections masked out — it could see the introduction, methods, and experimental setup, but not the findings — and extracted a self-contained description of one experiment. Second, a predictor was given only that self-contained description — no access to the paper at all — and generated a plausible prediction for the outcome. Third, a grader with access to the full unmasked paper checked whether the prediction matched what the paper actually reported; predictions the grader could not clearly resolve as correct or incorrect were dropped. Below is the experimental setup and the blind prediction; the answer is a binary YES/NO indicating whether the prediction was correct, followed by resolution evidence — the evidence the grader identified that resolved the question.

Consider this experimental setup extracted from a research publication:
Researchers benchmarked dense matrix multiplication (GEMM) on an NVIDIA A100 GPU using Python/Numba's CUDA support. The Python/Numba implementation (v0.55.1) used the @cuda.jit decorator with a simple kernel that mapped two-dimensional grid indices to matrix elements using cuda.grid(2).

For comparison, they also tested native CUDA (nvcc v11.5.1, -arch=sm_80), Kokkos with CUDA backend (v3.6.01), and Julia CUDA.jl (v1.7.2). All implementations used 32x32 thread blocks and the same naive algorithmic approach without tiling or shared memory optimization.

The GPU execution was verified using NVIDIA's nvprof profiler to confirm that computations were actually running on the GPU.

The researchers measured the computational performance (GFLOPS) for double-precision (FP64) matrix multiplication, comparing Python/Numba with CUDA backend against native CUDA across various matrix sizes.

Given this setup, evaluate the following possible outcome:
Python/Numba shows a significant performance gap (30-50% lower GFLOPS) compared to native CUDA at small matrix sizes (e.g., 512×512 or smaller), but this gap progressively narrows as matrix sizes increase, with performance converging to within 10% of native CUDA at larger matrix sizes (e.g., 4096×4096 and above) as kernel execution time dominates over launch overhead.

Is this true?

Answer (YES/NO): NO